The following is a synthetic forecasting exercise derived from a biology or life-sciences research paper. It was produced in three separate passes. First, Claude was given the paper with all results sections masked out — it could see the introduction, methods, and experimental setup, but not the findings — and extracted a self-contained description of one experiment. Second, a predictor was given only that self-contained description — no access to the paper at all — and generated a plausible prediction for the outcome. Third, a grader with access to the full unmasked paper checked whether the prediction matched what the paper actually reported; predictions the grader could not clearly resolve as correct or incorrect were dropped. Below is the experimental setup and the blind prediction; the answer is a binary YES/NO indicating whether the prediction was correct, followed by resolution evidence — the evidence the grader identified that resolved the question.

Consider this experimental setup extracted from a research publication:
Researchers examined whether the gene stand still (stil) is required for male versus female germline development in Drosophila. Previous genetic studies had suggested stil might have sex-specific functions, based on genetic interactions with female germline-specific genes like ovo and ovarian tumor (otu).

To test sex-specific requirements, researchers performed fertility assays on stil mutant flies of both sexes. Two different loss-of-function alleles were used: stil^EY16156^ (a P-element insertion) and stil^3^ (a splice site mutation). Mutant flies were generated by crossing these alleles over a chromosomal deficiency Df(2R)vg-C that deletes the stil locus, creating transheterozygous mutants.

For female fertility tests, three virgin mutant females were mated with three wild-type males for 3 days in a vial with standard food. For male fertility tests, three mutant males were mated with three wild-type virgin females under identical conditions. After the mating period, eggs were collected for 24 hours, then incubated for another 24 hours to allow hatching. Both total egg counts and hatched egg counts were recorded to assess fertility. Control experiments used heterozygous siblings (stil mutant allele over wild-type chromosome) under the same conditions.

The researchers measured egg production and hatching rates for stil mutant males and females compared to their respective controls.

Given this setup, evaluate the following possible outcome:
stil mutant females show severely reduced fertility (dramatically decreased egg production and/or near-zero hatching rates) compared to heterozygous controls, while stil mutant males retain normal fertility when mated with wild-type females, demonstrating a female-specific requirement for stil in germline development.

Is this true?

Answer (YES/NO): YES